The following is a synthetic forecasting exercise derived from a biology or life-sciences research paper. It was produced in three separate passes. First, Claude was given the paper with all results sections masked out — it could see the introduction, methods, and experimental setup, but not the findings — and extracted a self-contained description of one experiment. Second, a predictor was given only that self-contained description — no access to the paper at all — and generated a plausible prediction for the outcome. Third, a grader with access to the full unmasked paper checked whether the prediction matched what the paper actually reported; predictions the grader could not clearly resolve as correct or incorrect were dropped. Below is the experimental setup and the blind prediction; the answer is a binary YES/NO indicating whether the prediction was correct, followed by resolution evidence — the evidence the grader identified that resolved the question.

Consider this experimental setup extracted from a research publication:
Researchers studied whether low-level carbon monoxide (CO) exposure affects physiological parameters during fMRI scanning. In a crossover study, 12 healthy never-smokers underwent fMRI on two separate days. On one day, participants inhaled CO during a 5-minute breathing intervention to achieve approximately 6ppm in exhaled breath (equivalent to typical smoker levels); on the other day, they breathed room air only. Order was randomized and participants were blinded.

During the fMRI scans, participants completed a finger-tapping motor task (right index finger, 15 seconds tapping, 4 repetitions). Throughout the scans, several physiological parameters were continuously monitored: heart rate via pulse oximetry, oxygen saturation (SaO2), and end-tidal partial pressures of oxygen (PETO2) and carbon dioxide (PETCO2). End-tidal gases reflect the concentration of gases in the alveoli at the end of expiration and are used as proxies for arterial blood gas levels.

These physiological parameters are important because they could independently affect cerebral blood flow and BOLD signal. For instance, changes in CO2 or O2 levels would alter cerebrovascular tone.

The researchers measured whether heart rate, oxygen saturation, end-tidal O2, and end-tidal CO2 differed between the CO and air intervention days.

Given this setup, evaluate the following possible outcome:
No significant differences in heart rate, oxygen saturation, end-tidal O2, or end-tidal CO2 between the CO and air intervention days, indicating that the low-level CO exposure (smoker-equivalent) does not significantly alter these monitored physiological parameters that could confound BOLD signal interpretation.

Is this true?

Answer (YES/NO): YES